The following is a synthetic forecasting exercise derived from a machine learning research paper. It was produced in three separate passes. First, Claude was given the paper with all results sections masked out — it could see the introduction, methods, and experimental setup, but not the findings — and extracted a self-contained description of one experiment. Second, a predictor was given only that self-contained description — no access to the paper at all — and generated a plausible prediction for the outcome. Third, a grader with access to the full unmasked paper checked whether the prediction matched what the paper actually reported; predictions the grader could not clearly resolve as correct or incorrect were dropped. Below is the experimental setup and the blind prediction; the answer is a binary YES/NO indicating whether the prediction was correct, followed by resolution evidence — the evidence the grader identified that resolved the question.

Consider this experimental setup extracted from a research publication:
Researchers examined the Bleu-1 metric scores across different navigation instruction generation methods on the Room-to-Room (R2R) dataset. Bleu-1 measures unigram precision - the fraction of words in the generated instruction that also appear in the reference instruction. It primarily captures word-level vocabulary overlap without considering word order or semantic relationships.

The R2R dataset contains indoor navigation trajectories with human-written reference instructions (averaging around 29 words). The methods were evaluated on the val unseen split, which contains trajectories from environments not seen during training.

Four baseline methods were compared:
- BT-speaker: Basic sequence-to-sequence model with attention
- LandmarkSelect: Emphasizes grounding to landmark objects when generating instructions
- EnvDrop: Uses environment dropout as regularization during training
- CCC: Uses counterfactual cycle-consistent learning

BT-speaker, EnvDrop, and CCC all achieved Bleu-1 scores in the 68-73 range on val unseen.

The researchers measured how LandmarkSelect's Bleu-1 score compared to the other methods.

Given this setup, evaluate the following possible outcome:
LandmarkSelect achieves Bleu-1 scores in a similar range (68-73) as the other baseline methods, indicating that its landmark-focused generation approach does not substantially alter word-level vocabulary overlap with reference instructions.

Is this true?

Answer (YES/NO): NO